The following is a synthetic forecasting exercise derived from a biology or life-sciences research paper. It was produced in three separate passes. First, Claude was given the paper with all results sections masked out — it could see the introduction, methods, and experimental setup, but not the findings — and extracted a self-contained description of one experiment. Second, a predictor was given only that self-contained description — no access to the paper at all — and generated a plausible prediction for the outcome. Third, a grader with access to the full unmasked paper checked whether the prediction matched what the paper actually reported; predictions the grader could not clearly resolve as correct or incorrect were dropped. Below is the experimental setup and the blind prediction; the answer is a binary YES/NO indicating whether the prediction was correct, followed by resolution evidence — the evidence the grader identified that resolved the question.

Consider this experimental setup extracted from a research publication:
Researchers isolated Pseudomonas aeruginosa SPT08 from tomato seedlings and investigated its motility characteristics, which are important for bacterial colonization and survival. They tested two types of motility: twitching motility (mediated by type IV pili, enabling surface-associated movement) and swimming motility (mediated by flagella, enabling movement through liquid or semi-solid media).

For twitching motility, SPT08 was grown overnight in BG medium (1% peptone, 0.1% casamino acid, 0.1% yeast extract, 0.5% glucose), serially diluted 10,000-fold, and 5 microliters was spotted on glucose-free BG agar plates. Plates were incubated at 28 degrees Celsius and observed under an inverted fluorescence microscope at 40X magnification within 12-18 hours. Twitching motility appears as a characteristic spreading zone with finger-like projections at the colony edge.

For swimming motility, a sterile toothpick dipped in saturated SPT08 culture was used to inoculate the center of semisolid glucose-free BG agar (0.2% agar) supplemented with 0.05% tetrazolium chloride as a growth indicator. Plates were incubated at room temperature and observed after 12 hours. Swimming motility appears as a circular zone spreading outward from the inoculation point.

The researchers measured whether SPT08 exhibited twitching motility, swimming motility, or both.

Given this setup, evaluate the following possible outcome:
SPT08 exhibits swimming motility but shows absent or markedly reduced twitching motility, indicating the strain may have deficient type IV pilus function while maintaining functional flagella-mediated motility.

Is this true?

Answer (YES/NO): NO